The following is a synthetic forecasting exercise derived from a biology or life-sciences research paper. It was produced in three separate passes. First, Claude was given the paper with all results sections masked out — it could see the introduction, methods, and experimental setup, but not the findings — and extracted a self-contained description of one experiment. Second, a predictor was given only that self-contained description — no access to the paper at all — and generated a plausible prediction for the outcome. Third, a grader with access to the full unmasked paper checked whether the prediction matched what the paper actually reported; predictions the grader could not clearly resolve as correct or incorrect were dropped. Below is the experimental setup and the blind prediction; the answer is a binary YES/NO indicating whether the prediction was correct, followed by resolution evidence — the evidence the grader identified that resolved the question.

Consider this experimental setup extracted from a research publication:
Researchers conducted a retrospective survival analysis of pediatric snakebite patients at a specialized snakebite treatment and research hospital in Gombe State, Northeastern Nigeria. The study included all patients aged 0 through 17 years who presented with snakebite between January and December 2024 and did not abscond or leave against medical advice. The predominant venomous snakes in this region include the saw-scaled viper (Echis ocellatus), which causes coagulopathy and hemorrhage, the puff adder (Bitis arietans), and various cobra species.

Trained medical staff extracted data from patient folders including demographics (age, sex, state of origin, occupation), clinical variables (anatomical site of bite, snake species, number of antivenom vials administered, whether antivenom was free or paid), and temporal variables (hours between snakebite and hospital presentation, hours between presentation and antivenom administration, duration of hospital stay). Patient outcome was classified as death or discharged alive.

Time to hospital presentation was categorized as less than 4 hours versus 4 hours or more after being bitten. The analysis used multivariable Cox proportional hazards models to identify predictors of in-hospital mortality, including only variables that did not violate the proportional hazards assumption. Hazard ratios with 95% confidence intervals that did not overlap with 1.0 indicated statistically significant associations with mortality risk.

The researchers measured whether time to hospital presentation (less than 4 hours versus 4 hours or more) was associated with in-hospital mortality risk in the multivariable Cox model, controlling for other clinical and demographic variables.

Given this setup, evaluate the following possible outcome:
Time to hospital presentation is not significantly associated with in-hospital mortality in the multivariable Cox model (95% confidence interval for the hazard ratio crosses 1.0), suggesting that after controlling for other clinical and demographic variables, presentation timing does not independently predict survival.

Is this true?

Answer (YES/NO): NO